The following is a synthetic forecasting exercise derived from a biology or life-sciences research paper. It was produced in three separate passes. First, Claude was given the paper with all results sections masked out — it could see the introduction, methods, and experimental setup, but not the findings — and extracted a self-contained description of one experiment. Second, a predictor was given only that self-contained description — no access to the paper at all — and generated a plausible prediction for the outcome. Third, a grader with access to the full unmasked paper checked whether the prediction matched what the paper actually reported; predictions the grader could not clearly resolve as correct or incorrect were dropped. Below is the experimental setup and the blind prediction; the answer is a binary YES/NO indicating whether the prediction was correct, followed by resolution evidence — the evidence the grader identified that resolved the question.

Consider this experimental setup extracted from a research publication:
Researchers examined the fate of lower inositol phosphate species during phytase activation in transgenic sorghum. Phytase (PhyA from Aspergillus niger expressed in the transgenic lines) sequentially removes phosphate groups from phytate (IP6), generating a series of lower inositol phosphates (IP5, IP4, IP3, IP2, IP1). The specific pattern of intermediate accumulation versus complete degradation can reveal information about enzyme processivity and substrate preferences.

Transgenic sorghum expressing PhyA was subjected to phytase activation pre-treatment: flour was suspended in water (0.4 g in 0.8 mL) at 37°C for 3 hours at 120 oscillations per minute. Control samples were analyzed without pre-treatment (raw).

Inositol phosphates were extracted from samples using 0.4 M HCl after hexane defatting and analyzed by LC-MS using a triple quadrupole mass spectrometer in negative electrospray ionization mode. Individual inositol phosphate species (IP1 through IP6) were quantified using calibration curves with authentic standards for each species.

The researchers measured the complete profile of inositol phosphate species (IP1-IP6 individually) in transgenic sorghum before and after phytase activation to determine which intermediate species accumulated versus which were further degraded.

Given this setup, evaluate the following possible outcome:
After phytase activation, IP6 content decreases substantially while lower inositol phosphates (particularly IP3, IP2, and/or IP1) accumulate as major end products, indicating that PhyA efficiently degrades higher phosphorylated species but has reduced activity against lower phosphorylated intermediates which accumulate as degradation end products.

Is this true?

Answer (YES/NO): YES